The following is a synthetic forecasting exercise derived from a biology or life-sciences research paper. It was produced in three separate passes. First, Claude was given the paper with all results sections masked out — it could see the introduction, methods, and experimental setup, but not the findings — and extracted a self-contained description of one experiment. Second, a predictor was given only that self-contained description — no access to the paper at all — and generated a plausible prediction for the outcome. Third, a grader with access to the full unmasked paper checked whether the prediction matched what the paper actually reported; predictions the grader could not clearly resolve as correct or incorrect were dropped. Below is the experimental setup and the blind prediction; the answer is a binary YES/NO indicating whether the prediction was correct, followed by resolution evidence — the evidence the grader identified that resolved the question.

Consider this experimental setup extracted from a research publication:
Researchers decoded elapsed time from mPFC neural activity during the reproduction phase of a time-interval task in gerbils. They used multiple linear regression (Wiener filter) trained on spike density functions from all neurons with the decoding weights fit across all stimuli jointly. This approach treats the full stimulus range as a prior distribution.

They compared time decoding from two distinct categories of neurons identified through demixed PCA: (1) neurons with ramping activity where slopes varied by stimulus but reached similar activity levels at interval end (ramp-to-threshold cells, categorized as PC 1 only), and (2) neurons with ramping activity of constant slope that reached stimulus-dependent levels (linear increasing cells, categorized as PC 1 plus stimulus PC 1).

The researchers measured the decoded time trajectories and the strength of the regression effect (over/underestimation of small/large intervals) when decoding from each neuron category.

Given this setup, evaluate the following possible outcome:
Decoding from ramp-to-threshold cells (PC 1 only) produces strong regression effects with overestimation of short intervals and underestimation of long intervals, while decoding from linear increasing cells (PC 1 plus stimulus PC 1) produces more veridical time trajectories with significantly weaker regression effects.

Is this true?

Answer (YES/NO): YES